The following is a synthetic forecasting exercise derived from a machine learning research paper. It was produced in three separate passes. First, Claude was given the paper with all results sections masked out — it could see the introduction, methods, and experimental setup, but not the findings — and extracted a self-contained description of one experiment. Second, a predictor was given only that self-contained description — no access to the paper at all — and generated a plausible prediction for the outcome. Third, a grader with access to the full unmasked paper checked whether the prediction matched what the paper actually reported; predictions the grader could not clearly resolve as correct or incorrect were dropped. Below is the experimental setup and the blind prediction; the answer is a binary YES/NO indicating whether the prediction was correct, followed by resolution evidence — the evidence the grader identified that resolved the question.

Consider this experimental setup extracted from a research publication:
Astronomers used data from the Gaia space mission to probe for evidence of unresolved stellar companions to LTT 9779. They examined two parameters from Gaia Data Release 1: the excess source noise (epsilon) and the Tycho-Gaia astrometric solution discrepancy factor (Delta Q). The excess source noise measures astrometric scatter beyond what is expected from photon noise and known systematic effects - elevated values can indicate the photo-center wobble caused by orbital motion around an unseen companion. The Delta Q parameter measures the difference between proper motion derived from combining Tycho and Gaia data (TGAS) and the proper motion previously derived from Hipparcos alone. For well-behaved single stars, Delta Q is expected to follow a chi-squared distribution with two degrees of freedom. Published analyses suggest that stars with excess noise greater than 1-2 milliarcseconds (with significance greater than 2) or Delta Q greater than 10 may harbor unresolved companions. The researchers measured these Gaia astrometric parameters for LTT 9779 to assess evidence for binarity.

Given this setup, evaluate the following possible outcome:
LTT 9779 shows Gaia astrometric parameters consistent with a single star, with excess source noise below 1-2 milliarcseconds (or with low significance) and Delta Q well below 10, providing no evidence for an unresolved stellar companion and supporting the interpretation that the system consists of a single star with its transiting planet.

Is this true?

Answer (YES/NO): YES